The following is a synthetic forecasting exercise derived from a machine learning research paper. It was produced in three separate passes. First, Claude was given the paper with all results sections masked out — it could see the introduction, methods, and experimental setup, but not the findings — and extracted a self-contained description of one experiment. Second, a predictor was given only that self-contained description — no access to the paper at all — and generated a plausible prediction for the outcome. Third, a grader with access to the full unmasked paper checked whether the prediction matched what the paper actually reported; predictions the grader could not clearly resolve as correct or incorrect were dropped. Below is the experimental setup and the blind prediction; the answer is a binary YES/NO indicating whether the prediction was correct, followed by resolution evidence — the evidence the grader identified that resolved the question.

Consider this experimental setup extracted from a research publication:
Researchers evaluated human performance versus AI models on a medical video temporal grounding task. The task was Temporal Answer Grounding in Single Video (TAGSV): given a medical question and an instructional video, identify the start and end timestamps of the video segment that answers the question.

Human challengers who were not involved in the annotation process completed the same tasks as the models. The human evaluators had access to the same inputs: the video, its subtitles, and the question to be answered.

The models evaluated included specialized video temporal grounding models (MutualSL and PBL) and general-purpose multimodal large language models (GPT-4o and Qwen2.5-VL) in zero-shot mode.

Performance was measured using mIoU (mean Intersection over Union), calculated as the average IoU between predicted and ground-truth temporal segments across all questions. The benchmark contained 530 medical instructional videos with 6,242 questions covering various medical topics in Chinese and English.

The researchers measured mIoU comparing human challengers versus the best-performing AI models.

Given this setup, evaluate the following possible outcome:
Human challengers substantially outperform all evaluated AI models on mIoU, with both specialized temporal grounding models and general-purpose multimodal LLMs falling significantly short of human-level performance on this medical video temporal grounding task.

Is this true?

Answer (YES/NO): YES